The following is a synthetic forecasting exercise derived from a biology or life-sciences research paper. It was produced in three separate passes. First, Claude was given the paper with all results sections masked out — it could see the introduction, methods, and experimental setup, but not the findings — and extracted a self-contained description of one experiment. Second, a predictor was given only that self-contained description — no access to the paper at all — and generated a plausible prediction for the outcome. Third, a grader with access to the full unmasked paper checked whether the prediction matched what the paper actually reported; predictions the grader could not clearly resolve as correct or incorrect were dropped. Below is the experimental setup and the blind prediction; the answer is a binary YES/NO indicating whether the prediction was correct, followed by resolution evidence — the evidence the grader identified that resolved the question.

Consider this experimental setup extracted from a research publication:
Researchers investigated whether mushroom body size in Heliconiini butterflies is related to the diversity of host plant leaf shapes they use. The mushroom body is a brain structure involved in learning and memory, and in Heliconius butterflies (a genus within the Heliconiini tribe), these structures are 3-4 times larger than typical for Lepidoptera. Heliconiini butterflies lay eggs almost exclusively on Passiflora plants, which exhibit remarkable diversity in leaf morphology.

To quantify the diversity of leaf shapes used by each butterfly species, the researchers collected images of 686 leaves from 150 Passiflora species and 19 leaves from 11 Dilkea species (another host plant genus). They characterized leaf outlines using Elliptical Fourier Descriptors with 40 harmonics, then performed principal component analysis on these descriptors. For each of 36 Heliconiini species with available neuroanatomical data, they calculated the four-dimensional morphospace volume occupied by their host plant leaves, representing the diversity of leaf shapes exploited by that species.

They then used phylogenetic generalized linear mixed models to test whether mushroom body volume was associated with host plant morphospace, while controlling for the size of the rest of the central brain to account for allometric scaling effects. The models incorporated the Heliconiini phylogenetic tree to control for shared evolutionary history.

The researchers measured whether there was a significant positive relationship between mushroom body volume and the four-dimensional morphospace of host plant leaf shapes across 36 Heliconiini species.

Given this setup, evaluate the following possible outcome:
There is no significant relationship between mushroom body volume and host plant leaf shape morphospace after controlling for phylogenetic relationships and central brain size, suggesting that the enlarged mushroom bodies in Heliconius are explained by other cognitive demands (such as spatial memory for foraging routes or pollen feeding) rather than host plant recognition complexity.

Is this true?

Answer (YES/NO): YES